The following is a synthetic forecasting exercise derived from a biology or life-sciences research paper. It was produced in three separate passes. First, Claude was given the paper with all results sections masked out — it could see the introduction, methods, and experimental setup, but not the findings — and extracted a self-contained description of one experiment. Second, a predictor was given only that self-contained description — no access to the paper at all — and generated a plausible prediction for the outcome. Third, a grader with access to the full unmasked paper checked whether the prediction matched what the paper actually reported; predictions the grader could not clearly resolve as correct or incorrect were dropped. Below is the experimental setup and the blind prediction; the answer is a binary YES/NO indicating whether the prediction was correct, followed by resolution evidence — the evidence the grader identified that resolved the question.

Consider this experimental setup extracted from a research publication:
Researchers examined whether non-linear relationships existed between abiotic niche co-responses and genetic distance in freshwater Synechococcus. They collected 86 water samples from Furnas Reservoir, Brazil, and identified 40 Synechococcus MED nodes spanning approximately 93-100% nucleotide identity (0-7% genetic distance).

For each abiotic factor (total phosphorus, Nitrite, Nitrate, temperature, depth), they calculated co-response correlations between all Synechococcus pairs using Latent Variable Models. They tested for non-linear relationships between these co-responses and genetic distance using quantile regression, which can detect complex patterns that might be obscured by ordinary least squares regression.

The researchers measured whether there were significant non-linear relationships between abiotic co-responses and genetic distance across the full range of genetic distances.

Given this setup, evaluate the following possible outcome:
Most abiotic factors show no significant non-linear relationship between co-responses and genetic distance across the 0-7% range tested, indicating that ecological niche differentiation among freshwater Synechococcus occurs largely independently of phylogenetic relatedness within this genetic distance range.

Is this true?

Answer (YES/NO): NO